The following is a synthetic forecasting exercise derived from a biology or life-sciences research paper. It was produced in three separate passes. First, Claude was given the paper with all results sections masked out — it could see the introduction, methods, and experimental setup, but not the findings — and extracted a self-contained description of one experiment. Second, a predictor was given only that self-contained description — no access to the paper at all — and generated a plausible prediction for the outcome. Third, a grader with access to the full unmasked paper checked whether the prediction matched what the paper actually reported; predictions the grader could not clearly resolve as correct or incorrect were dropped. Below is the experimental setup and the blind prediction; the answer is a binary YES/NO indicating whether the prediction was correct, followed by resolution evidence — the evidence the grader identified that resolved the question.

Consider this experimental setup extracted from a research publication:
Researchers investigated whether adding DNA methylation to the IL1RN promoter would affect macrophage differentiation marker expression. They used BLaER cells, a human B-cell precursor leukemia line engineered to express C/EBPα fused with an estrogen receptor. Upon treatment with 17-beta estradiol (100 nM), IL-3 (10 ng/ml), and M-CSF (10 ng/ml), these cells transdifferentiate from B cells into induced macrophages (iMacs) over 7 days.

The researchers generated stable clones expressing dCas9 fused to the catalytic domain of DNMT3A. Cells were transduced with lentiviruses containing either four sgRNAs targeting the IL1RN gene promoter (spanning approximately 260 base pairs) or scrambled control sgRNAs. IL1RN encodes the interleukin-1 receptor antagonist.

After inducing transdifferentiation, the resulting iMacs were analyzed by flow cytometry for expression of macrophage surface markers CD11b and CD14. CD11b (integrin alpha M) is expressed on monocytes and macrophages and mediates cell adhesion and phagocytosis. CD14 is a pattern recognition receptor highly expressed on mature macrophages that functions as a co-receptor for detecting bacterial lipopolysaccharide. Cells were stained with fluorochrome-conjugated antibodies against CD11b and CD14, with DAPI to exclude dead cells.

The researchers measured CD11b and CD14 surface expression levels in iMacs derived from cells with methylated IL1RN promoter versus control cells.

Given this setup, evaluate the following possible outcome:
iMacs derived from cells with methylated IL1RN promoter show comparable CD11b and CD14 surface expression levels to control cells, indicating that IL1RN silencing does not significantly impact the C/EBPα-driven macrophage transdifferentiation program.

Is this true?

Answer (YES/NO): NO